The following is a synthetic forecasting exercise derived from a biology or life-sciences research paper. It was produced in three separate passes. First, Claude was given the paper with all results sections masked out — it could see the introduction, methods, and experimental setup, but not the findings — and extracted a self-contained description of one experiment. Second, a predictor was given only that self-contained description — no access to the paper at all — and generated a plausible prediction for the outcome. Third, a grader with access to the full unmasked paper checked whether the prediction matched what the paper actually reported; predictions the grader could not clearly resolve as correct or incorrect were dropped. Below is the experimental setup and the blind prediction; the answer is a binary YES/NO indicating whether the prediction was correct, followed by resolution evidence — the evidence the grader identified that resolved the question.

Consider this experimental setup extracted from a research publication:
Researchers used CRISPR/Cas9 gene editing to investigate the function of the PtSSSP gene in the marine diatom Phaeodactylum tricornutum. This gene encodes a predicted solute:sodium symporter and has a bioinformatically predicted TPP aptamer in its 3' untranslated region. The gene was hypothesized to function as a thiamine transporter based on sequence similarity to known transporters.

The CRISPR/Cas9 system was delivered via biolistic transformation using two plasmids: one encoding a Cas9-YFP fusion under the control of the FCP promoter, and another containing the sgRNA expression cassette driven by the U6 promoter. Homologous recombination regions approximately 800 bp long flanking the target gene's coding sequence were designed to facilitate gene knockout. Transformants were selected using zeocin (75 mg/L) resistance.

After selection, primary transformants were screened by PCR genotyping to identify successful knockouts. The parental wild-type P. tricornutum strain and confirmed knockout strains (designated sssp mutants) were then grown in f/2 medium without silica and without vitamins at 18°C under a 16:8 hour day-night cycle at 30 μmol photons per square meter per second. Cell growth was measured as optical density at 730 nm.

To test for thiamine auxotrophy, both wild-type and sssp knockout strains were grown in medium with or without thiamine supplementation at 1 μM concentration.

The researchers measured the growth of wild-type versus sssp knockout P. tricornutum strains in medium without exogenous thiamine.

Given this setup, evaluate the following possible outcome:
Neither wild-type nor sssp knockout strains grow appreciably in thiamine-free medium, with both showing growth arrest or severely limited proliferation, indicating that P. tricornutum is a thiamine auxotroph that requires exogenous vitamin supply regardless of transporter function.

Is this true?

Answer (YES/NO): NO